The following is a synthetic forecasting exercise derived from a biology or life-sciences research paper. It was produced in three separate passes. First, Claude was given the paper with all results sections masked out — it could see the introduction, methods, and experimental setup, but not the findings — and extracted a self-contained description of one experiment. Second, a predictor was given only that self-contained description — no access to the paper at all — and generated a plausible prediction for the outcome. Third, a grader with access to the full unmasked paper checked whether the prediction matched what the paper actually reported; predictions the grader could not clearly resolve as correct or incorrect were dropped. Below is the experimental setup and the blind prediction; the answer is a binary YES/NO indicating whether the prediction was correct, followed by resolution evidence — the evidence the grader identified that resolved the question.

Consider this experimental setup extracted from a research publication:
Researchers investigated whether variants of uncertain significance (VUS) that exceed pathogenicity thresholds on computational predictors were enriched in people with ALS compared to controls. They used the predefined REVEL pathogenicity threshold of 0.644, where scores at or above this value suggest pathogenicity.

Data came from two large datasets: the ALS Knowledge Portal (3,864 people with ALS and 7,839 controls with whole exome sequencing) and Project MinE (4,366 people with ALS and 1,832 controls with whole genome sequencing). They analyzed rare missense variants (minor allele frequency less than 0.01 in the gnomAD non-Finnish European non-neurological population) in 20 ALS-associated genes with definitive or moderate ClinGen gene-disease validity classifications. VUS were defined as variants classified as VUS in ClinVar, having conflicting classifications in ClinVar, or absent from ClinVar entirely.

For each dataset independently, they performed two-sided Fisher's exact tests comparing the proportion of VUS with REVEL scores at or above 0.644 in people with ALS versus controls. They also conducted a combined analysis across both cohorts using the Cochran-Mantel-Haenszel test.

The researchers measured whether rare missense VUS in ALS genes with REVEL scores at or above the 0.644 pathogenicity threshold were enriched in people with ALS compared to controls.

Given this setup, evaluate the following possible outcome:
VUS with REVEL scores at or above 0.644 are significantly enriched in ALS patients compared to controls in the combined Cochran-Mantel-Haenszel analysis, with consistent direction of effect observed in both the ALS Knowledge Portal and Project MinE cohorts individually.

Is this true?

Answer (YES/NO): YES